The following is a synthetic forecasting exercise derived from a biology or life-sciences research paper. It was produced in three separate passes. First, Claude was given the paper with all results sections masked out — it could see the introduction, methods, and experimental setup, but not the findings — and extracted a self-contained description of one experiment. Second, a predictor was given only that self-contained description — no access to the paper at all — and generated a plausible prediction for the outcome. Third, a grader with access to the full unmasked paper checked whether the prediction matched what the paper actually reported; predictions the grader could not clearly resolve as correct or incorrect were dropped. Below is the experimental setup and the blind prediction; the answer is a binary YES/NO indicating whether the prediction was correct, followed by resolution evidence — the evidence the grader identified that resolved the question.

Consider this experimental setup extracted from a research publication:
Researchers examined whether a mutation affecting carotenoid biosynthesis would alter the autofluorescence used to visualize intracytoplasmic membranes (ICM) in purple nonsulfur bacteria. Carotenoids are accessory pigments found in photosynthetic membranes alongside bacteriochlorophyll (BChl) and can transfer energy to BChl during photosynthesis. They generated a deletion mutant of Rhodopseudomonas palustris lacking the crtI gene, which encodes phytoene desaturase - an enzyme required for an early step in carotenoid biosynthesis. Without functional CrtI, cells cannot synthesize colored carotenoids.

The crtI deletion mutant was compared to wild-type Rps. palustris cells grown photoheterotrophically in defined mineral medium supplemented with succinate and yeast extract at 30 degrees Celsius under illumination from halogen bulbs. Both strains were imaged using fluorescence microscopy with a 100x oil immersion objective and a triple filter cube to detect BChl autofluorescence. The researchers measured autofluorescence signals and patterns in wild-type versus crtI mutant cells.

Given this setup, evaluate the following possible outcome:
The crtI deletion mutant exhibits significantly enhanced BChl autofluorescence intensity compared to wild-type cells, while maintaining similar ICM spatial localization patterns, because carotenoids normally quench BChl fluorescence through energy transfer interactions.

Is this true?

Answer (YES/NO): NO